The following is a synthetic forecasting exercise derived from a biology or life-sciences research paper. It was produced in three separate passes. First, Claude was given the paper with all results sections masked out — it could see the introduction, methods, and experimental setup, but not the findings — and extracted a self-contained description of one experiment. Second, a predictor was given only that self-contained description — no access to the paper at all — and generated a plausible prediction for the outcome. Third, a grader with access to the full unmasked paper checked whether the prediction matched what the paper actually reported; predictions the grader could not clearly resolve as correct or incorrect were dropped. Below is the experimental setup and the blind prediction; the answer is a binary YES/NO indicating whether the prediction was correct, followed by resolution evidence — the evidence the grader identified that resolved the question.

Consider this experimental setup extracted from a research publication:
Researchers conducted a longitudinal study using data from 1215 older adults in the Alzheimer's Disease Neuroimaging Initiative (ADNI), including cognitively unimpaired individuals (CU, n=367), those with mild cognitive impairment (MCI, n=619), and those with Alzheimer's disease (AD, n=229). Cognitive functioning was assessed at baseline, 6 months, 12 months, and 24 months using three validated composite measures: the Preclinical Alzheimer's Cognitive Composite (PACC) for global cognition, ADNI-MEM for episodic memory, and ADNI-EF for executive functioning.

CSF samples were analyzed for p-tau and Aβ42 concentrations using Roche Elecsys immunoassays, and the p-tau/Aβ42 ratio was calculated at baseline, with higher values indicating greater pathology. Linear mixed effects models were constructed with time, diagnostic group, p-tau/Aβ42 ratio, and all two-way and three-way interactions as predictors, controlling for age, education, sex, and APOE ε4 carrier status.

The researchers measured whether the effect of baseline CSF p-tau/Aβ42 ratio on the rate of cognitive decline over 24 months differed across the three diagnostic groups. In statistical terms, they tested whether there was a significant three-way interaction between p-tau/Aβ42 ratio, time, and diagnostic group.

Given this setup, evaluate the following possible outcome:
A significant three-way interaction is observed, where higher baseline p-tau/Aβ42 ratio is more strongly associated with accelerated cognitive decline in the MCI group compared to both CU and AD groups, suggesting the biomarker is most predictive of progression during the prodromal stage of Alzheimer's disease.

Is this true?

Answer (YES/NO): NO